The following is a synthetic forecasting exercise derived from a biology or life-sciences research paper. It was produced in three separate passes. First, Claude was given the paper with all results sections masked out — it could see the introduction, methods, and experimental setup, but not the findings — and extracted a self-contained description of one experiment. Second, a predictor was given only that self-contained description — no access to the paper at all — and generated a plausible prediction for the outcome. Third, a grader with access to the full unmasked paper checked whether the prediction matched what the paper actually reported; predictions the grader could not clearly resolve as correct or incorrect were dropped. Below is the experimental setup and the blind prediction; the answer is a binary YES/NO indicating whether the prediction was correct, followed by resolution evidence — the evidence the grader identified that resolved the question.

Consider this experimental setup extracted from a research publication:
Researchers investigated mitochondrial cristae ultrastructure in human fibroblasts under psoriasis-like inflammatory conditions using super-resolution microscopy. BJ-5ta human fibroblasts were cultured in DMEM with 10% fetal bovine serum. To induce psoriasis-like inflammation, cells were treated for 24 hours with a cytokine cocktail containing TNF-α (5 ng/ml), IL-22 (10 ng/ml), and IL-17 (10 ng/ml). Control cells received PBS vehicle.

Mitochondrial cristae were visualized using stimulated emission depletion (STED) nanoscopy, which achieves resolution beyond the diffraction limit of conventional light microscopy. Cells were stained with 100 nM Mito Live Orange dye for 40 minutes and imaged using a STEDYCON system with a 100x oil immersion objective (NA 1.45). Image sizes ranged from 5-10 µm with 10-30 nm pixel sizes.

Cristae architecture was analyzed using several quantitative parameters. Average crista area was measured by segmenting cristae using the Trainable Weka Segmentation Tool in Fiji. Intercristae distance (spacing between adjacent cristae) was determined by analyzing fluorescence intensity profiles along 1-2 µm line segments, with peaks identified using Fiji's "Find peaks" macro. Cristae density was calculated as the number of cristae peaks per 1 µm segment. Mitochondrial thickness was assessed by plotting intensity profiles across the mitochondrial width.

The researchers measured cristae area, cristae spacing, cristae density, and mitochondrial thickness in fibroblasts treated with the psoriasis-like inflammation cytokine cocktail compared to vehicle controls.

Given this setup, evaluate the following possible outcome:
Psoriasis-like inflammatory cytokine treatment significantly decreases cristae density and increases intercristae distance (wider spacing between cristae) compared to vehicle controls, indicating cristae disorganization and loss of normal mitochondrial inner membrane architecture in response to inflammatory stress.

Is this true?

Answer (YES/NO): YES